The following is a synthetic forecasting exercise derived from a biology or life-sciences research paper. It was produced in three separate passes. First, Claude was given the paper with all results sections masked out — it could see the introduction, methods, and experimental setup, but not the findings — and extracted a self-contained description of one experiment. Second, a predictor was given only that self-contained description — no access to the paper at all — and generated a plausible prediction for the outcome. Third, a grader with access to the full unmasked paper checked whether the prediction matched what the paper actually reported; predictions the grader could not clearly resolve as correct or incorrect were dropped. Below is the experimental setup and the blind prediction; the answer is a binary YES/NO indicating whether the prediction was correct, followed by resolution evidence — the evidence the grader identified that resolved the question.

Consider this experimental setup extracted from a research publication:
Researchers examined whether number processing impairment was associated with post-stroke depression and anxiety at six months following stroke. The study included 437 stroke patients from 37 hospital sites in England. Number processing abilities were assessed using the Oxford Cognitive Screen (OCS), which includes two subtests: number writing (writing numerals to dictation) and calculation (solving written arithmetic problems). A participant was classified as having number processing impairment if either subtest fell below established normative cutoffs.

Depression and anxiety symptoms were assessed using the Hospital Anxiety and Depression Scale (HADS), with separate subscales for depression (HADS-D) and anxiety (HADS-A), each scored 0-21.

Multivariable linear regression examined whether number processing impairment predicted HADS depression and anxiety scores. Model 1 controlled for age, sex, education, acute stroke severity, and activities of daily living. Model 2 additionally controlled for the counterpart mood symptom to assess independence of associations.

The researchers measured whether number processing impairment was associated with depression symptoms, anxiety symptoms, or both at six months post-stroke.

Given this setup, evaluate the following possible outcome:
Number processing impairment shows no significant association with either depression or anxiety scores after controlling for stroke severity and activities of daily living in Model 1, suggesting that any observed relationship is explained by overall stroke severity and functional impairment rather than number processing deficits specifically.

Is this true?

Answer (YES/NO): NO